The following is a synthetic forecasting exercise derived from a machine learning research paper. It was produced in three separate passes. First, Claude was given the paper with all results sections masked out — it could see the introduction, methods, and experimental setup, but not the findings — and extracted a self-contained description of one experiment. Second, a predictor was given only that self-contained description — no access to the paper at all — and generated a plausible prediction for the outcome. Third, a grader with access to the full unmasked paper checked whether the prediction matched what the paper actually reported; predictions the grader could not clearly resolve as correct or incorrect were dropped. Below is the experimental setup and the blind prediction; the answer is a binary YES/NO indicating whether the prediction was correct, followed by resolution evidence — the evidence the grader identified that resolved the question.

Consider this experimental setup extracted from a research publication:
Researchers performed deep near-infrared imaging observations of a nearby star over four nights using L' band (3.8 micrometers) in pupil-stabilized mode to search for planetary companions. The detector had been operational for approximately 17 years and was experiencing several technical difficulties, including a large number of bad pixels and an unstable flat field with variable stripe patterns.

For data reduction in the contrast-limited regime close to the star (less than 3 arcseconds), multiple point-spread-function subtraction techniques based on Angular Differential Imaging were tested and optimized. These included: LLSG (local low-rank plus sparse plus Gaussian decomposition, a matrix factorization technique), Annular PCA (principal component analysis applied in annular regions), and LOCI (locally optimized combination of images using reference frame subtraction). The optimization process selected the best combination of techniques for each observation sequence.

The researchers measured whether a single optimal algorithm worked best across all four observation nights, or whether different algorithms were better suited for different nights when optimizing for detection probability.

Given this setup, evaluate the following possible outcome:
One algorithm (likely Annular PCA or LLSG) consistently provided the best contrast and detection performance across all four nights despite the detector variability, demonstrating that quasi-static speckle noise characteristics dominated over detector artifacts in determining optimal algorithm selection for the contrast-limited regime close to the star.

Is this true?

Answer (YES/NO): NO